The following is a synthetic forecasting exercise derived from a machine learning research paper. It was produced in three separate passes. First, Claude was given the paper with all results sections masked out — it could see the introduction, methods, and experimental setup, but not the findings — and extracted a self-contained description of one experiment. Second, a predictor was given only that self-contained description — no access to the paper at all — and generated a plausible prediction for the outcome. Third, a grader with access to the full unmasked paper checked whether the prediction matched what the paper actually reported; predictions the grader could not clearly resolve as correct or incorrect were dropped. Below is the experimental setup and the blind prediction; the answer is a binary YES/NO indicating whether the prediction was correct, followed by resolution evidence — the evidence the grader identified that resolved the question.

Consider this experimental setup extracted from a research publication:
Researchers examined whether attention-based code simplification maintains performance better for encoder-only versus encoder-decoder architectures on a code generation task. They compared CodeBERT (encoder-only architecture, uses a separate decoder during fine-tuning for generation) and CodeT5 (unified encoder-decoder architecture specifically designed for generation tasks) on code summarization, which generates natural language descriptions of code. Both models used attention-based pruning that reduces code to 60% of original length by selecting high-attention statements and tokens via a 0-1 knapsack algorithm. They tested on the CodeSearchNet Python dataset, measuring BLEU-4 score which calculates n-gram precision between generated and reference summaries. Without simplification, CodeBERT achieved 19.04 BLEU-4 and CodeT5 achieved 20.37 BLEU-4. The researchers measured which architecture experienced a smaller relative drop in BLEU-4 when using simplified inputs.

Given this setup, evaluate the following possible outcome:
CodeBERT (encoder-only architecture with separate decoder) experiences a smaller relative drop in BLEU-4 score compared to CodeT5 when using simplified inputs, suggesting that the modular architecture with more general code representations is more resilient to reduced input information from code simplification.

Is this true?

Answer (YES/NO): NO